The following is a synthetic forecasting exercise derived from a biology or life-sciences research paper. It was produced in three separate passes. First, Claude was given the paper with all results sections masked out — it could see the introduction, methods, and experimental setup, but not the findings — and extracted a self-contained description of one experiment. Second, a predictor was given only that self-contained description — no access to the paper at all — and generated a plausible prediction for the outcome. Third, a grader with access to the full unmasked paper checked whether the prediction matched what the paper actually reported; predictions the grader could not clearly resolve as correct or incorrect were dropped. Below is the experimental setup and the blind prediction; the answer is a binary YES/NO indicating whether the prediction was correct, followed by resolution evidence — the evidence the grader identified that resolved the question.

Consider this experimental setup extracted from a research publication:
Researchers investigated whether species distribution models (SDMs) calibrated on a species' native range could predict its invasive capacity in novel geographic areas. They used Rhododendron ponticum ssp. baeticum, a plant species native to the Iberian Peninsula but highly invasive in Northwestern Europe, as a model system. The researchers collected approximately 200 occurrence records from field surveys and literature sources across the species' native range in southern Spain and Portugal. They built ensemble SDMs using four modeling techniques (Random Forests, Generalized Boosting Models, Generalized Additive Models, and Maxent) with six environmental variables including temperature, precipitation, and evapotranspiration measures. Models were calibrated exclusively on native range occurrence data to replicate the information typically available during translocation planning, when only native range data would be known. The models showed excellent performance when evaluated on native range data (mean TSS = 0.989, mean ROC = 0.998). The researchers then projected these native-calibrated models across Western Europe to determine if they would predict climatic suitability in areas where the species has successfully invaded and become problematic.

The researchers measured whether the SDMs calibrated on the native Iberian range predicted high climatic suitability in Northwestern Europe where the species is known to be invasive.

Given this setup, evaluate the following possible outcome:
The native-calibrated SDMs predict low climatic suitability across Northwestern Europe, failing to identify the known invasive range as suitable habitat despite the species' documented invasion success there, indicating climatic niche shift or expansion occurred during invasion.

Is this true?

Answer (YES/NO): YES